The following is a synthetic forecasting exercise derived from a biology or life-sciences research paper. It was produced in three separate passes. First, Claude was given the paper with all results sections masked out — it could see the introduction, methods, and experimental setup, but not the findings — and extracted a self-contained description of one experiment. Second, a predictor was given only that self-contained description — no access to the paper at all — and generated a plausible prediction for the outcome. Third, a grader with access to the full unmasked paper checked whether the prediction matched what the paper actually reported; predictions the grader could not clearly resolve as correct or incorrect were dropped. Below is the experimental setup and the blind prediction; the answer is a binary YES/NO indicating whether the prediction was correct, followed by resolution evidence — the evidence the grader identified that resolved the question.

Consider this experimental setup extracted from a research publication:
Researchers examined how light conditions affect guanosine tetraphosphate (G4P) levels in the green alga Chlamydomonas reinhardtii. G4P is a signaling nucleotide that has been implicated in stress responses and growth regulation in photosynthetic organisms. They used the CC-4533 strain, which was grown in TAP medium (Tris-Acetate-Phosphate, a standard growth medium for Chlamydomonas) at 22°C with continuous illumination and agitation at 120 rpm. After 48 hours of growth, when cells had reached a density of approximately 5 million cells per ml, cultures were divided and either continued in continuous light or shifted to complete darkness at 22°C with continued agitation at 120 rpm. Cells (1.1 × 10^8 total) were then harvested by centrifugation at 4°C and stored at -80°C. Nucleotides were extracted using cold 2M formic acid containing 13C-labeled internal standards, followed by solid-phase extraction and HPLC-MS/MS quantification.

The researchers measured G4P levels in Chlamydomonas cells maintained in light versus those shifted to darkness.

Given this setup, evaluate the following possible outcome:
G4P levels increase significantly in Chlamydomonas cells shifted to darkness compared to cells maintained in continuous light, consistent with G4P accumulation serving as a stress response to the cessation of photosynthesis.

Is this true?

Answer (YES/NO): NO